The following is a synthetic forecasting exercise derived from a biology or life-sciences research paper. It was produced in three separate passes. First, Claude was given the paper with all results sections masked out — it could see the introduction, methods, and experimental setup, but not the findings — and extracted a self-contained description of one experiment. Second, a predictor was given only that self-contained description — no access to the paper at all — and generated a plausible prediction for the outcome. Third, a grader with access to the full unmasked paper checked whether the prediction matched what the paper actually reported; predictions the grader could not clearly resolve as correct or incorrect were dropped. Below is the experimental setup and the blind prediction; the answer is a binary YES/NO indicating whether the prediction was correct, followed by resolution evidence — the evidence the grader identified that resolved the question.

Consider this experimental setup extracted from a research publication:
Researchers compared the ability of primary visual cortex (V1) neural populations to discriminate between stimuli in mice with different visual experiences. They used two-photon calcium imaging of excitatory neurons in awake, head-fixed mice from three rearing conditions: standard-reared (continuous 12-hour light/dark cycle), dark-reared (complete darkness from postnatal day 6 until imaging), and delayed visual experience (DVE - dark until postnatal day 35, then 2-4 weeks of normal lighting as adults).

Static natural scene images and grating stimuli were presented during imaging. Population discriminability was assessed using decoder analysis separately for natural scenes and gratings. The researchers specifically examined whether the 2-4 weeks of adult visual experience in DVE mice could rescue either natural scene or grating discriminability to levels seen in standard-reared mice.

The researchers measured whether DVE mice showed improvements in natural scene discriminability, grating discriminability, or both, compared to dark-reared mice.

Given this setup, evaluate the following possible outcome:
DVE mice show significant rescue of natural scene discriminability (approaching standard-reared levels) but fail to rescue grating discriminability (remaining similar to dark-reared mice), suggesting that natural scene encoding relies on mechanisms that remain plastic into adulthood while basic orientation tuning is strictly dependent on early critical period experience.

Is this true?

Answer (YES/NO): NO